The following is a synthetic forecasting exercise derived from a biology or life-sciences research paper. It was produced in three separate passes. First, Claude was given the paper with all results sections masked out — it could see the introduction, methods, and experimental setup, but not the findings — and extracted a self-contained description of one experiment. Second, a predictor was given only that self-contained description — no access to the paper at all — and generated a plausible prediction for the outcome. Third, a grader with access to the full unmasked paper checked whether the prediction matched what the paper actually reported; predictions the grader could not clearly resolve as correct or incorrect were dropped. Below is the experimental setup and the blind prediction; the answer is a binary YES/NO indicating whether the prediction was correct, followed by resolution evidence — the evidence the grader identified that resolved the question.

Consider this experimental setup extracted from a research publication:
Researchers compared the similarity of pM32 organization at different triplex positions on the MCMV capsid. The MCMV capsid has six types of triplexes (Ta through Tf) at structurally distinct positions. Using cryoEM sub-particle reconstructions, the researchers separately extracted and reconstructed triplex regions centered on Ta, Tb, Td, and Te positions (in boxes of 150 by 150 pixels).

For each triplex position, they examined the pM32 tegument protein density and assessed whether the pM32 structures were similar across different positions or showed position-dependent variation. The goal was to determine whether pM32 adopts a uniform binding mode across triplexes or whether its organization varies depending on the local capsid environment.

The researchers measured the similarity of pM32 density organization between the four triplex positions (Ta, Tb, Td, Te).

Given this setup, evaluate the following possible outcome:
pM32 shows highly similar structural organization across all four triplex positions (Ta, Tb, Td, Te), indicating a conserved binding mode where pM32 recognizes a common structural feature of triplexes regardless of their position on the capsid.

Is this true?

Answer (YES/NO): NO